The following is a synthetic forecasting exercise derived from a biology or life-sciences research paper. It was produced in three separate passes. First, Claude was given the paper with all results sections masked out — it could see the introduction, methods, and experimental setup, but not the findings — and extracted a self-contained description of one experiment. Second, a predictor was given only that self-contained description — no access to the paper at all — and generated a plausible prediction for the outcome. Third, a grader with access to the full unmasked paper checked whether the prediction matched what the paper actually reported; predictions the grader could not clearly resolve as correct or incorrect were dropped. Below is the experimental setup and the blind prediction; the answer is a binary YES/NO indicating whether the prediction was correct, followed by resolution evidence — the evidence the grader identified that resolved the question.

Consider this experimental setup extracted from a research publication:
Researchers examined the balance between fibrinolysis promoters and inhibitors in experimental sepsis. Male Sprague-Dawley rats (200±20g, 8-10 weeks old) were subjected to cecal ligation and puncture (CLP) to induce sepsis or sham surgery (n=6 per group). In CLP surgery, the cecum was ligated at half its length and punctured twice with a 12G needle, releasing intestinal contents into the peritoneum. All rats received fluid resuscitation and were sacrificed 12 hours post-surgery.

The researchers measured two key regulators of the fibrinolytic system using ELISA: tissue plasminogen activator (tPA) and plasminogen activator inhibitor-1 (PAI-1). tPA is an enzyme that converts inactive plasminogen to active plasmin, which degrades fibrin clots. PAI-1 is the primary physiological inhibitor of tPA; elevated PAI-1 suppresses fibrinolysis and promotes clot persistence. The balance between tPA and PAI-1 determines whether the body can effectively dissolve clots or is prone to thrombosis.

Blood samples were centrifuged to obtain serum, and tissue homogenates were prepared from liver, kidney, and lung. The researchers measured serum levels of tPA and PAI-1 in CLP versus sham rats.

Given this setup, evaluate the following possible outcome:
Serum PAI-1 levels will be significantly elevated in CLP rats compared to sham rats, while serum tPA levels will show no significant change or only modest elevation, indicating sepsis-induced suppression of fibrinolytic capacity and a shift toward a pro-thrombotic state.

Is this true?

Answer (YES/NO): NO